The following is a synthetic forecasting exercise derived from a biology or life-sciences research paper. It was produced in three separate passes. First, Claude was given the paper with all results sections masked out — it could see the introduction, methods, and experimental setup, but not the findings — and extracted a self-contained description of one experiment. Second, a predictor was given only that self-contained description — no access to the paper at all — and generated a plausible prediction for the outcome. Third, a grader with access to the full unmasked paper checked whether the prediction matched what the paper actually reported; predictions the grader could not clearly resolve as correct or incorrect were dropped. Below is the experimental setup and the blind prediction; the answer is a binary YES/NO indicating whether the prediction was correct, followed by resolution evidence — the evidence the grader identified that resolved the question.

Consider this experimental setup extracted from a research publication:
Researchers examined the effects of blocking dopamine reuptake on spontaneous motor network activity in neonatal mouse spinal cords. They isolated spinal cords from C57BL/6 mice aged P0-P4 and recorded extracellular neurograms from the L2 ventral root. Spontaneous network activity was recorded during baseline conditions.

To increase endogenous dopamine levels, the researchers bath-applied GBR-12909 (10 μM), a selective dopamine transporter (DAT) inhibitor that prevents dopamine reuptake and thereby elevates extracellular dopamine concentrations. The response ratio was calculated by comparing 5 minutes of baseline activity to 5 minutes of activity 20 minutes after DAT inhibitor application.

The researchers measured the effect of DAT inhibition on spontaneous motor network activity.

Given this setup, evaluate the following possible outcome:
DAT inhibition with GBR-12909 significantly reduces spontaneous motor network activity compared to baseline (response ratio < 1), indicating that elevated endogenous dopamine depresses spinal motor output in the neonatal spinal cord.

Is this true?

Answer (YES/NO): YES